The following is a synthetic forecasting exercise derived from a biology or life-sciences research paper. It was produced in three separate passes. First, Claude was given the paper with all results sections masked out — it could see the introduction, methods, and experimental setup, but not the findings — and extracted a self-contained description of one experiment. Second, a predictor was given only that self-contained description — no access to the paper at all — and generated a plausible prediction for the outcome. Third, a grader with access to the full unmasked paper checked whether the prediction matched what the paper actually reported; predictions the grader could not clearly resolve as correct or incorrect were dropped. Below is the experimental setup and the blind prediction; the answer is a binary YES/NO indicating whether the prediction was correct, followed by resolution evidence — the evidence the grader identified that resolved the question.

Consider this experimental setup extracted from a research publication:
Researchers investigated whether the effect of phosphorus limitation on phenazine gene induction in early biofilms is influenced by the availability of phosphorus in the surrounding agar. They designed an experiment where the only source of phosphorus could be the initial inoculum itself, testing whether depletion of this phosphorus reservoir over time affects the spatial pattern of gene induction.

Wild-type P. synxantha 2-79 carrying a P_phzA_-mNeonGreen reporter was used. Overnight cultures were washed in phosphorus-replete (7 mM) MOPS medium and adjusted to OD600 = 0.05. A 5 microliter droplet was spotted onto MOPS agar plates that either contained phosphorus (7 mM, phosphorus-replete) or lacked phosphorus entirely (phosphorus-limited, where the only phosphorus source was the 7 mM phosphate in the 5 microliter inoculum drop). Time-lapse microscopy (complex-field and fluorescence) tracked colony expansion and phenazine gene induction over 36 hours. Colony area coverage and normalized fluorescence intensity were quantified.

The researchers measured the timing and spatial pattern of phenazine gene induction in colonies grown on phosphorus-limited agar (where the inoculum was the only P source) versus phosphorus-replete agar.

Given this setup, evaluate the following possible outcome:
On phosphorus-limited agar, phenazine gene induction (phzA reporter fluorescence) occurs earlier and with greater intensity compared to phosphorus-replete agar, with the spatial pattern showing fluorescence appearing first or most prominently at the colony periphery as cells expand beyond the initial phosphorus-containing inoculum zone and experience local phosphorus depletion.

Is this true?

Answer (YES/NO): NO